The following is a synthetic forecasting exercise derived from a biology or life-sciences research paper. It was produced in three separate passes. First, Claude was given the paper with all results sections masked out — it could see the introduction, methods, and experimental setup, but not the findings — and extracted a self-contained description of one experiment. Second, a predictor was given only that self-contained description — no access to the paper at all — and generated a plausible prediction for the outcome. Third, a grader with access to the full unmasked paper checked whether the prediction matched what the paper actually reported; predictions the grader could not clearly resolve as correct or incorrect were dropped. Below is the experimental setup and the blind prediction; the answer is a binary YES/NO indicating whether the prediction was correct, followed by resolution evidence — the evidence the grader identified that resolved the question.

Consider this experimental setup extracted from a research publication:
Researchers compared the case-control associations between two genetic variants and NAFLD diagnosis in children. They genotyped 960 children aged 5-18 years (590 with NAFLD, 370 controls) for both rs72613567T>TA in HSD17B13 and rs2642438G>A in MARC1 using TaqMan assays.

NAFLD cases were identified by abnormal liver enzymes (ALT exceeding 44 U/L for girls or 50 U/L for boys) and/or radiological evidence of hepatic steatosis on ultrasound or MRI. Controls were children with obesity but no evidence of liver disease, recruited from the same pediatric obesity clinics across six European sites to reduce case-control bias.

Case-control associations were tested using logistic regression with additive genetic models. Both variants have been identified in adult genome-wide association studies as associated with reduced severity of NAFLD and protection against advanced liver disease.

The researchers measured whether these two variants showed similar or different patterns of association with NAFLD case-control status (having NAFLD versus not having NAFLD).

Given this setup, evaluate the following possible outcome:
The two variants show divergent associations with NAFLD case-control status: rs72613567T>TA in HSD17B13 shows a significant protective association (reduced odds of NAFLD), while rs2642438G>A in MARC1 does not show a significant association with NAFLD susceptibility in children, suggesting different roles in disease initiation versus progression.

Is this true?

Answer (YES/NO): YES